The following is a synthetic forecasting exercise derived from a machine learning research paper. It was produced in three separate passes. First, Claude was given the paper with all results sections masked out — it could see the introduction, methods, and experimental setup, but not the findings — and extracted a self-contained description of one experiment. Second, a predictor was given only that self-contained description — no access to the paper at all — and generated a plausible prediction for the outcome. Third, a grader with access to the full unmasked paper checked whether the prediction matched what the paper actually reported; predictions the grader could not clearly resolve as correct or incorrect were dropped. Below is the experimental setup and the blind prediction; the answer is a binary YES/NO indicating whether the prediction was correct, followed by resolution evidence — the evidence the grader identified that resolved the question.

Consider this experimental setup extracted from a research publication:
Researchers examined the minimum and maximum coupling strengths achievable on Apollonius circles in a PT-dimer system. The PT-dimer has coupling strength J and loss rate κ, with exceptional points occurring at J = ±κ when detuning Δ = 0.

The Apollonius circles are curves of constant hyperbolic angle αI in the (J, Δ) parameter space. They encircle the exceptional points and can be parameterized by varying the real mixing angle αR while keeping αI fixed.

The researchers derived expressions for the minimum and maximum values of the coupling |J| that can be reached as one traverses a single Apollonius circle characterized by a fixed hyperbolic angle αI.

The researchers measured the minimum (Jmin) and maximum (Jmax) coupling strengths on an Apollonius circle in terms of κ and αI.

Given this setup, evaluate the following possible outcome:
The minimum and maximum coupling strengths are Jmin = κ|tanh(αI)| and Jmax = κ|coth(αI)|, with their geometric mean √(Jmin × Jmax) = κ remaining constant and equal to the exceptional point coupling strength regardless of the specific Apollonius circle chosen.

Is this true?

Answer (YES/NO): YES